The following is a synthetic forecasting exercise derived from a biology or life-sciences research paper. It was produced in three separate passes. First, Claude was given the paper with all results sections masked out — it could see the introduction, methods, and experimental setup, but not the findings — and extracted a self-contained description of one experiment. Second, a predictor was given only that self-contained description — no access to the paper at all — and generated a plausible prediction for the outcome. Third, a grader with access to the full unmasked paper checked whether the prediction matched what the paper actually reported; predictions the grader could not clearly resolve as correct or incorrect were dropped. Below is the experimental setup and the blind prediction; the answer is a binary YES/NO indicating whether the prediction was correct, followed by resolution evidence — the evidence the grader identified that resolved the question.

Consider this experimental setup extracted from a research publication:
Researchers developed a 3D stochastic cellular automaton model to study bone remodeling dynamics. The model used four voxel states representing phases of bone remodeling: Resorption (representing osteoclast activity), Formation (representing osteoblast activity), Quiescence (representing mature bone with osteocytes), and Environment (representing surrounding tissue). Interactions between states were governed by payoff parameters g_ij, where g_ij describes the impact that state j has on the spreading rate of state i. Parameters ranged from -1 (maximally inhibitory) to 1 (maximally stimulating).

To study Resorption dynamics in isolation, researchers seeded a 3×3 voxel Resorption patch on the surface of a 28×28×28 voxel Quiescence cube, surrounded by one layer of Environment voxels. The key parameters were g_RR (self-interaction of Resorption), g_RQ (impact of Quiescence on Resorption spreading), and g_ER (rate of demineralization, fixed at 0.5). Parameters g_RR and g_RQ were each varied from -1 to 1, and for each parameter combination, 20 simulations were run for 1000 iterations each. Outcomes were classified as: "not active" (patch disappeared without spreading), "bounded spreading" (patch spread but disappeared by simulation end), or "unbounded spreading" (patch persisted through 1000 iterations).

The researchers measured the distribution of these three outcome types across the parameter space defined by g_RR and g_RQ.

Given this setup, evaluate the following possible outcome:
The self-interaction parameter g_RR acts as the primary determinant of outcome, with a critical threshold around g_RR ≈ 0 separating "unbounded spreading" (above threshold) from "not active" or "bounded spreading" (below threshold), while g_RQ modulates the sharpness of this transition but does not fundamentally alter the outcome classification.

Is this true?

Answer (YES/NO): NO